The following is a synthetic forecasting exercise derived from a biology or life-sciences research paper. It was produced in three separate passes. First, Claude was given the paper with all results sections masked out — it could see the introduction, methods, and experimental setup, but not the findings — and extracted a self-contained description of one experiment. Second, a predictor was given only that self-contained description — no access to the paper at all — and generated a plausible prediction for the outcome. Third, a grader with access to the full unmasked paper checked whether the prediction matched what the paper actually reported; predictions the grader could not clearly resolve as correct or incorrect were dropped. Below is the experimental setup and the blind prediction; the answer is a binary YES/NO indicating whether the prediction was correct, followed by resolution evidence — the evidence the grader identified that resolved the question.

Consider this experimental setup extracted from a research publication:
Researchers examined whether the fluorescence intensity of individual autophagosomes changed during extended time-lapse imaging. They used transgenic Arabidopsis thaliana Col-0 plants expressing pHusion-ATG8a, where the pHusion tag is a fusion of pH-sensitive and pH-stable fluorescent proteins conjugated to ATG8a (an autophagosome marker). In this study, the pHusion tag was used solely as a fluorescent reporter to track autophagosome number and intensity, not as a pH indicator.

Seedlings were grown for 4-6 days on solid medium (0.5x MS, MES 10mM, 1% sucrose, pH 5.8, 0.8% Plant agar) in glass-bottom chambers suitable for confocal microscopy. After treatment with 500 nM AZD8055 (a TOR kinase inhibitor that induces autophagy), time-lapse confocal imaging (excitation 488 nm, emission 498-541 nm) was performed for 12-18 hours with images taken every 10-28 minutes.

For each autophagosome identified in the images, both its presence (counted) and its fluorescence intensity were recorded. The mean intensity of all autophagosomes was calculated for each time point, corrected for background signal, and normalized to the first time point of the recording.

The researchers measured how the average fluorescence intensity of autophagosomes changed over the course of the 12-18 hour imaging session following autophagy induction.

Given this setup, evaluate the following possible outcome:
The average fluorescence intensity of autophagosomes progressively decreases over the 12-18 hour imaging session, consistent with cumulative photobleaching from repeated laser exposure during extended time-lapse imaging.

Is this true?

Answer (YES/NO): NO